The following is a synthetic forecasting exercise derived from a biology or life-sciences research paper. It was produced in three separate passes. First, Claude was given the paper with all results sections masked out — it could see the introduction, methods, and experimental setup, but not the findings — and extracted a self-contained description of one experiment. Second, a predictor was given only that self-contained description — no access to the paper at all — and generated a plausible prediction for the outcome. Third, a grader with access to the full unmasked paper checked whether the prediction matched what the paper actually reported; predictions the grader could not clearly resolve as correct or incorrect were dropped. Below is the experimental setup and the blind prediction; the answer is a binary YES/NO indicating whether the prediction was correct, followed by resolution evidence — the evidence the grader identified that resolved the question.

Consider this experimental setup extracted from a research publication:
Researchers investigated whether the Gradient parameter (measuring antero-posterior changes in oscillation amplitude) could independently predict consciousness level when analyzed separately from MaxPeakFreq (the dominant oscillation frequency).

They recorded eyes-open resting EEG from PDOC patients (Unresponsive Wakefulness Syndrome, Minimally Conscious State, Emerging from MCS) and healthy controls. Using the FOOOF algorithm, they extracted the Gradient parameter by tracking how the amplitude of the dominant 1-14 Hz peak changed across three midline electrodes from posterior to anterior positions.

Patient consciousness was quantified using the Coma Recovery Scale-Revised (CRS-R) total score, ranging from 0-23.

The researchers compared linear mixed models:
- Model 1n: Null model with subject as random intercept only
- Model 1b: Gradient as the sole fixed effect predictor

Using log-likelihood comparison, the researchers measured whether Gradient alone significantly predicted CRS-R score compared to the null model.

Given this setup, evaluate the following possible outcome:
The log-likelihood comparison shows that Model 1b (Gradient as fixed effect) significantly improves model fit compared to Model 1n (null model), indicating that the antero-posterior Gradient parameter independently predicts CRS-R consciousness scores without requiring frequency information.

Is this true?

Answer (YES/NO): NO